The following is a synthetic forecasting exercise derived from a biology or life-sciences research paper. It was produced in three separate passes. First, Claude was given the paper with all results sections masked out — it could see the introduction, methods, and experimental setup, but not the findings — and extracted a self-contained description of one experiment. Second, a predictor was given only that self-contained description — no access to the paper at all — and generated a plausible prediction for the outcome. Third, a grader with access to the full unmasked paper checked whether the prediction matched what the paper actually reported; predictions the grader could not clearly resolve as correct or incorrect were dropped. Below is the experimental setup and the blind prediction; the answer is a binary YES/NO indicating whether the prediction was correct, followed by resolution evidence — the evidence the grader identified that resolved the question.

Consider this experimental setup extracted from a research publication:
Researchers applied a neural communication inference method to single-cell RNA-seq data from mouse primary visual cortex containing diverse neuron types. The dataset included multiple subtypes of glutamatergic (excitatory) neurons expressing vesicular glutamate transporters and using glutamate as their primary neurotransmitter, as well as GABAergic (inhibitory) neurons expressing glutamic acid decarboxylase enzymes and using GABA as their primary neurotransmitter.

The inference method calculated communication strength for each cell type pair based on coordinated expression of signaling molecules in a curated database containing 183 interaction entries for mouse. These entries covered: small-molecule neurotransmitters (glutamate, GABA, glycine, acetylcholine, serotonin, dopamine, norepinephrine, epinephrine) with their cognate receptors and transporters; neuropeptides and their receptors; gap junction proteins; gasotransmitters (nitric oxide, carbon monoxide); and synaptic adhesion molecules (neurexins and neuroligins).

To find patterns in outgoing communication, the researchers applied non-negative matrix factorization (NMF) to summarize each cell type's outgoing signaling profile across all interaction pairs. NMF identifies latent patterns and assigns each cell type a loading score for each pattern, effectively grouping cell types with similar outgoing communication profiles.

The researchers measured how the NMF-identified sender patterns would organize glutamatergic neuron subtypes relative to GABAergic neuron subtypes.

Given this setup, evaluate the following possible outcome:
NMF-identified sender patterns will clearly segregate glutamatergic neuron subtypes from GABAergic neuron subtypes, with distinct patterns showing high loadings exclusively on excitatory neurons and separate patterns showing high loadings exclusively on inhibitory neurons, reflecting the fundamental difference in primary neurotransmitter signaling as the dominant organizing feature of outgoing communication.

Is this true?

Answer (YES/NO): YES